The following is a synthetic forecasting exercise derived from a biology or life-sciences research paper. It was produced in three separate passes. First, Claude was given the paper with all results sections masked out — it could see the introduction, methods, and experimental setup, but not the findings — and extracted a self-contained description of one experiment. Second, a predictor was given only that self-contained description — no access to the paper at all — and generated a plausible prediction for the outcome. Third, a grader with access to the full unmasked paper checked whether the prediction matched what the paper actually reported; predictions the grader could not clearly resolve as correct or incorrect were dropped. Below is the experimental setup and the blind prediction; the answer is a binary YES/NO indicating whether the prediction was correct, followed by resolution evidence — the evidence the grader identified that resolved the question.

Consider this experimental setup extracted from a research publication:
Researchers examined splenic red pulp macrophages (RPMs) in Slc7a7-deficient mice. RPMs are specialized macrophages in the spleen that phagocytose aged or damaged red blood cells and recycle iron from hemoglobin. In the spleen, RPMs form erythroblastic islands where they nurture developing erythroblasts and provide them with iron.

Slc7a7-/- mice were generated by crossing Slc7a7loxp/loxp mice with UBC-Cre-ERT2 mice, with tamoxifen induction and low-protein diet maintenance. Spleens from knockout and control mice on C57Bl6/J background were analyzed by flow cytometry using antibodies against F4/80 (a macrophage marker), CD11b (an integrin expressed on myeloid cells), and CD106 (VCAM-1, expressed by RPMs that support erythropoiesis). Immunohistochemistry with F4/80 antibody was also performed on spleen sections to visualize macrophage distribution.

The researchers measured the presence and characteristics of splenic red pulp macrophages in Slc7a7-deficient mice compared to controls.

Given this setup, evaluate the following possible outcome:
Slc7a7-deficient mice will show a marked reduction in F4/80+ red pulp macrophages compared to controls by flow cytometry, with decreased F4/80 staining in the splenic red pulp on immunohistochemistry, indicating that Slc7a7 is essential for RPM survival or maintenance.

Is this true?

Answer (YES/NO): NO